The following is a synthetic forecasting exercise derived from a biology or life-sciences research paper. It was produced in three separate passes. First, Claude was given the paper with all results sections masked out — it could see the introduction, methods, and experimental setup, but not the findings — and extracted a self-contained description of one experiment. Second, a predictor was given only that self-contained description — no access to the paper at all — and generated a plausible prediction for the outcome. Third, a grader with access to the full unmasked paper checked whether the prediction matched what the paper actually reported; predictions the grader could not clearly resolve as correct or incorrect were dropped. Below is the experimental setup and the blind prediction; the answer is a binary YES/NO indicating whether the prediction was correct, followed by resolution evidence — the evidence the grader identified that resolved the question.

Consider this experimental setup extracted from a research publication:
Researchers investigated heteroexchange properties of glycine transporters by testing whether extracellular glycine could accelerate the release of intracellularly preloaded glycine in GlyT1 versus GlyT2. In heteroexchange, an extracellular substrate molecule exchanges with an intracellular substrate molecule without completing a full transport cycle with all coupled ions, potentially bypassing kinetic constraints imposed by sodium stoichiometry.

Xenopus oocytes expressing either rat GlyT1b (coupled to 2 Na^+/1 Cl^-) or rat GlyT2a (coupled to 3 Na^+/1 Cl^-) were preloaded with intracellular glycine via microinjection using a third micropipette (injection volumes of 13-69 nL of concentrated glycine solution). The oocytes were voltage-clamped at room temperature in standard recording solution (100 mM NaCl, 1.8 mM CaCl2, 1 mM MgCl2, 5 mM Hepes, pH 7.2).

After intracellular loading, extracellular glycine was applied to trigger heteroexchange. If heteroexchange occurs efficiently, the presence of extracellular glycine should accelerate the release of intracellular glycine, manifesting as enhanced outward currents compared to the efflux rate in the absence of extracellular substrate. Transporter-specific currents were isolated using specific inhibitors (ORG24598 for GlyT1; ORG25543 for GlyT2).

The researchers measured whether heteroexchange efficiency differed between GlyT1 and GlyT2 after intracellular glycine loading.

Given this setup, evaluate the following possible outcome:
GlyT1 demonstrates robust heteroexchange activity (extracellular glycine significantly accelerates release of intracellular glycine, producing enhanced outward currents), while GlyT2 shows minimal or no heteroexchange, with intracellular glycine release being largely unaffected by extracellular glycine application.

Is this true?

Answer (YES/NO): YES